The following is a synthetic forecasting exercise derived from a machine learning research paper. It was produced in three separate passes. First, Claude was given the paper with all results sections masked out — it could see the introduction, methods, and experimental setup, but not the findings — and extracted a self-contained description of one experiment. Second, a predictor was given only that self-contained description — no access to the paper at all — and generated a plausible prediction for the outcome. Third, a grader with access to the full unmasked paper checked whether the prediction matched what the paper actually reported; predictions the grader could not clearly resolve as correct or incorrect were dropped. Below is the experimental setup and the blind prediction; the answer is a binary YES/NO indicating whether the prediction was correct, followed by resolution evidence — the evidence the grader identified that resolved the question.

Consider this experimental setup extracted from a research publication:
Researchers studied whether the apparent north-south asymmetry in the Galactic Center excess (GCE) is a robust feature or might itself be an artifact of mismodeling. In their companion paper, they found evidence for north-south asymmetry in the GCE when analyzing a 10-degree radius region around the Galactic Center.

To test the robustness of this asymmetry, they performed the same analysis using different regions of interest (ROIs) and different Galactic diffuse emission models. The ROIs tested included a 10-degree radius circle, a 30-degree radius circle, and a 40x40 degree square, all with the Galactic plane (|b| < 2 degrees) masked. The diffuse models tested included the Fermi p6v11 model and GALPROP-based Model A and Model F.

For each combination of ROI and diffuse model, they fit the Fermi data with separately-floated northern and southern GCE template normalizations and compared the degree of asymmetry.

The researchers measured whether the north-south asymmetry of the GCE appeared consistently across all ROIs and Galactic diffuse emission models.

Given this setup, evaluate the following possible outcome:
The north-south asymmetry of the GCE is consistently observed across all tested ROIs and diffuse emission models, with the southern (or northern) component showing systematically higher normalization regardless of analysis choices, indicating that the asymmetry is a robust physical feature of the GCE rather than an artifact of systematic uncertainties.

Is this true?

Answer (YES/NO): NO